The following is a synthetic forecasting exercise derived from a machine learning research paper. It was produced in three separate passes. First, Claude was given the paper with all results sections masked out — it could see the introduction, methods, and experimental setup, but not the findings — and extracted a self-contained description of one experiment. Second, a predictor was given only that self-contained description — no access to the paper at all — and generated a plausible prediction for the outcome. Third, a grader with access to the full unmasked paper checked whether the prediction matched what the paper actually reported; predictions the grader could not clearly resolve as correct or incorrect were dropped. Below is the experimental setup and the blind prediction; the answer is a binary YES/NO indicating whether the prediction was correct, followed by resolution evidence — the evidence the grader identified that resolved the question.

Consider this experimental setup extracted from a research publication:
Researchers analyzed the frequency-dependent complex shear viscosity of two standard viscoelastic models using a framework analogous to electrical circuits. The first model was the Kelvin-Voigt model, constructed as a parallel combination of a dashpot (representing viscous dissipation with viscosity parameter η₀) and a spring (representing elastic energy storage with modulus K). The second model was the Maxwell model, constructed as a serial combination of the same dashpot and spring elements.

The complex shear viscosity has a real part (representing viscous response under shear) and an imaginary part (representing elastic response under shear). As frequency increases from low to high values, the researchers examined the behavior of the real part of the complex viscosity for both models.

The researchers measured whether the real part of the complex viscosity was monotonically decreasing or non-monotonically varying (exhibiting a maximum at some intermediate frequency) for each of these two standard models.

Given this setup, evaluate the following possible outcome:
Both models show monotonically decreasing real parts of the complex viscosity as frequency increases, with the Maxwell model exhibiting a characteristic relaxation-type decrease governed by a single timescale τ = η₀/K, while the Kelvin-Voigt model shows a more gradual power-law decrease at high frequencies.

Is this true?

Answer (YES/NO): NO